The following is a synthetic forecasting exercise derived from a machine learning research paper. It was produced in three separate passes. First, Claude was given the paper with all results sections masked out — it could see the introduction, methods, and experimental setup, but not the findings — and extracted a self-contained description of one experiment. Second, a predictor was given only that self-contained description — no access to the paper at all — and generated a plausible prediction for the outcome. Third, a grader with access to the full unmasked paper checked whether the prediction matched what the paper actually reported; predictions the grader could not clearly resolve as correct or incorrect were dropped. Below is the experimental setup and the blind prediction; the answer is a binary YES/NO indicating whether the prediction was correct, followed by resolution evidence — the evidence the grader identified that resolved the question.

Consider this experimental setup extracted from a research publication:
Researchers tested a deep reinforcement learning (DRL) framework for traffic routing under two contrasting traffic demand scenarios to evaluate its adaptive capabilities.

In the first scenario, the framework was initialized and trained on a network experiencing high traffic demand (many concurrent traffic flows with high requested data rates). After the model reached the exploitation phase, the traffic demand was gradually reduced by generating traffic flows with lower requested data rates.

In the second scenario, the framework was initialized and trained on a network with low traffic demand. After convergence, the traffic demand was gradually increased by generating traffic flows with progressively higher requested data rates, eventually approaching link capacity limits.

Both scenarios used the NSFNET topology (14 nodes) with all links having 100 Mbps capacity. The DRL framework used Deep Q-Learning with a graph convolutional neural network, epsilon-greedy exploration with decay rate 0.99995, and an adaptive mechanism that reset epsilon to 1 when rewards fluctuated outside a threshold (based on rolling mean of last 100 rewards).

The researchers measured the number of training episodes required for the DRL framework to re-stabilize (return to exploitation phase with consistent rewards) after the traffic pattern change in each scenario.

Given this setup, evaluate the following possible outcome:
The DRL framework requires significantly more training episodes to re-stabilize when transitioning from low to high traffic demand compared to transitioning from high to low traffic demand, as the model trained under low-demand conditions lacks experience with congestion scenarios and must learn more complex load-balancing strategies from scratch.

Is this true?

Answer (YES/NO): NO